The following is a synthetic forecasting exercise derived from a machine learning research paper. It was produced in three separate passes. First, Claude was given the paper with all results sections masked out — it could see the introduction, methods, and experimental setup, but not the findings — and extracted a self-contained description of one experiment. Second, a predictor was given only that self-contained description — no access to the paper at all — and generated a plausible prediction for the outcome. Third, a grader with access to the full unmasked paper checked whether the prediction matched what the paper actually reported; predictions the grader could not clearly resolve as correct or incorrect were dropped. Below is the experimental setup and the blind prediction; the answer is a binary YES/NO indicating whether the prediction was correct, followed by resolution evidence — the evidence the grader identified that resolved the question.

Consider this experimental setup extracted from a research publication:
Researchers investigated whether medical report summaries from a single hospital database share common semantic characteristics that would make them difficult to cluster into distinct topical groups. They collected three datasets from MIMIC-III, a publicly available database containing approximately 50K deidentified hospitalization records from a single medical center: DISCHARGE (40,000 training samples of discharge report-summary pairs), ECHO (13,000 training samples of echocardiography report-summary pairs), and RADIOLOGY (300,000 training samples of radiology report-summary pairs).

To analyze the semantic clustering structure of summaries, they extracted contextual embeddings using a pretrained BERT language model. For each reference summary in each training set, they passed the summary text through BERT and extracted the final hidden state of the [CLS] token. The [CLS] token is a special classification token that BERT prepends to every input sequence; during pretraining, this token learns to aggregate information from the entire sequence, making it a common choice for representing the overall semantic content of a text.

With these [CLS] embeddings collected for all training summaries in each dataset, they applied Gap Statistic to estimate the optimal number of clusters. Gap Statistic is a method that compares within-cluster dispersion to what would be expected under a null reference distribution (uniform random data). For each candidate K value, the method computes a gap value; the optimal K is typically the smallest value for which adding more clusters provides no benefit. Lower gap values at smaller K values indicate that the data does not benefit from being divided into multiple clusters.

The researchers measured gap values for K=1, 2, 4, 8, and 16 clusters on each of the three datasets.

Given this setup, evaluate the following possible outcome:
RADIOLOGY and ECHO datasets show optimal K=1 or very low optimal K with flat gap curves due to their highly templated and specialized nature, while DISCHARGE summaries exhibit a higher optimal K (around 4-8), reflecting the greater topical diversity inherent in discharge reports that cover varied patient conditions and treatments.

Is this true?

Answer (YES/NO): NO